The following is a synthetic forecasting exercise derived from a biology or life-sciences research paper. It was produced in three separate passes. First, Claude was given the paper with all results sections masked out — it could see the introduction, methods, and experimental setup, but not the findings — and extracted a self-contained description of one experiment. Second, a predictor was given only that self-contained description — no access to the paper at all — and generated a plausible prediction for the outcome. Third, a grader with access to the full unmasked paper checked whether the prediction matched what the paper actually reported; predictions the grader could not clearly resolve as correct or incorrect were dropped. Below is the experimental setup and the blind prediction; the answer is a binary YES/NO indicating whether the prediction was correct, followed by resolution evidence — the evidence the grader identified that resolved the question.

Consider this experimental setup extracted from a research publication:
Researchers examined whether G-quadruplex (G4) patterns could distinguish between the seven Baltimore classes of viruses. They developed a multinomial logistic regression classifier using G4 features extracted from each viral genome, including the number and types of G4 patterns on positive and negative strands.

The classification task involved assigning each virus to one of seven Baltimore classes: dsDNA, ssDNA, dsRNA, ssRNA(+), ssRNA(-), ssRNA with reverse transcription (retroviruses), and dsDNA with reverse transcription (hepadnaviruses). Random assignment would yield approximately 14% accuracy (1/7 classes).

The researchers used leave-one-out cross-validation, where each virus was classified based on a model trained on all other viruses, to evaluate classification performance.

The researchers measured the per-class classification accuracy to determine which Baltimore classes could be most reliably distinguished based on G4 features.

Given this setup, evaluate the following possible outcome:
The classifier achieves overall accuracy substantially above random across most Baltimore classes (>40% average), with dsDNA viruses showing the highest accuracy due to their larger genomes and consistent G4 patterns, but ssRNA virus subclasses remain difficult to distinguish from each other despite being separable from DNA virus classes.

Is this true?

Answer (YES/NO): NO